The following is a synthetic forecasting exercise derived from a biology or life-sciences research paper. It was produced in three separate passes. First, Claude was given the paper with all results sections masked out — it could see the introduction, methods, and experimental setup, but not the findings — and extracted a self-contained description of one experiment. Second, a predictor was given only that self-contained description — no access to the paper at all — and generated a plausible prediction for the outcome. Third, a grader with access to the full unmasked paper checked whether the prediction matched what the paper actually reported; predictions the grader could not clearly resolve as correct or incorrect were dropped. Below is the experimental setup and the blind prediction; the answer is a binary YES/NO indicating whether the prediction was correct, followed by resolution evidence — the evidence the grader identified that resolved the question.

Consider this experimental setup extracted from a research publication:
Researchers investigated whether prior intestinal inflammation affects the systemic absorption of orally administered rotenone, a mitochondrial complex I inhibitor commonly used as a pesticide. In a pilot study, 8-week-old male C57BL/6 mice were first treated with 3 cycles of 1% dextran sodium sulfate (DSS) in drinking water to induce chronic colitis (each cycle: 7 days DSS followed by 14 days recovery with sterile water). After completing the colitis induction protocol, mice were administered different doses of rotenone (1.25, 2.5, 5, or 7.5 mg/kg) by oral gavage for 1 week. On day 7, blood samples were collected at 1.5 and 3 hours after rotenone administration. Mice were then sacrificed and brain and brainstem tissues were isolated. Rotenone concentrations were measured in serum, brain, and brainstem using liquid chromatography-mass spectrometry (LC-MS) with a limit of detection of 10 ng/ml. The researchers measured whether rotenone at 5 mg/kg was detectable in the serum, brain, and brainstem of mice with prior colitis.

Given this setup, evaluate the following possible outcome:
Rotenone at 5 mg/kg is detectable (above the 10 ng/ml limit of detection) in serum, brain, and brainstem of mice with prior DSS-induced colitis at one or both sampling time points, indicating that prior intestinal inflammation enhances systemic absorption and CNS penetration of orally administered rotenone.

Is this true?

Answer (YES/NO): NO